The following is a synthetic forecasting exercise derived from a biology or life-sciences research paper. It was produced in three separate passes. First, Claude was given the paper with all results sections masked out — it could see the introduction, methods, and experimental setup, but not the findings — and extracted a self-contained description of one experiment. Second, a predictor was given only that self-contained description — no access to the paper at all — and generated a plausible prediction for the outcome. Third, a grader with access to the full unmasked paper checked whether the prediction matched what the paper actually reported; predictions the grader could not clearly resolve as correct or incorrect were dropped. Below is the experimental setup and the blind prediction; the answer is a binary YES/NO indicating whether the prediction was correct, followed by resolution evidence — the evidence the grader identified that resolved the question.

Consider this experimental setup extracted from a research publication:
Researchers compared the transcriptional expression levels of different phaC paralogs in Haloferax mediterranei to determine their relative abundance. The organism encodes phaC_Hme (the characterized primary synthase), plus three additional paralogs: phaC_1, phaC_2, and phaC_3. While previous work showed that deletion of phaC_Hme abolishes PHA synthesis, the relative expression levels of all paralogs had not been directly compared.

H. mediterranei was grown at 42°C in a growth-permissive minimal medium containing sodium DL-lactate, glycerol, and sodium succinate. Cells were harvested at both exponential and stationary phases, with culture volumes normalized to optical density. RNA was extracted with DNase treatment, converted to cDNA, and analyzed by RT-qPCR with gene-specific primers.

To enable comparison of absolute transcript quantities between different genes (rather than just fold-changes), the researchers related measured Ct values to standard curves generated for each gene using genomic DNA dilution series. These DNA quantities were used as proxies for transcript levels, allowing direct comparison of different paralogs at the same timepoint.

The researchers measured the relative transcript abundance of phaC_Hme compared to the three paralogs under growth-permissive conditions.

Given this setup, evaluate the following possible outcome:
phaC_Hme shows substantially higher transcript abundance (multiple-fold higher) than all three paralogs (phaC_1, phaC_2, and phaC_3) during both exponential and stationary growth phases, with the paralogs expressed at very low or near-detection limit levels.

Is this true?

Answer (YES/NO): NO